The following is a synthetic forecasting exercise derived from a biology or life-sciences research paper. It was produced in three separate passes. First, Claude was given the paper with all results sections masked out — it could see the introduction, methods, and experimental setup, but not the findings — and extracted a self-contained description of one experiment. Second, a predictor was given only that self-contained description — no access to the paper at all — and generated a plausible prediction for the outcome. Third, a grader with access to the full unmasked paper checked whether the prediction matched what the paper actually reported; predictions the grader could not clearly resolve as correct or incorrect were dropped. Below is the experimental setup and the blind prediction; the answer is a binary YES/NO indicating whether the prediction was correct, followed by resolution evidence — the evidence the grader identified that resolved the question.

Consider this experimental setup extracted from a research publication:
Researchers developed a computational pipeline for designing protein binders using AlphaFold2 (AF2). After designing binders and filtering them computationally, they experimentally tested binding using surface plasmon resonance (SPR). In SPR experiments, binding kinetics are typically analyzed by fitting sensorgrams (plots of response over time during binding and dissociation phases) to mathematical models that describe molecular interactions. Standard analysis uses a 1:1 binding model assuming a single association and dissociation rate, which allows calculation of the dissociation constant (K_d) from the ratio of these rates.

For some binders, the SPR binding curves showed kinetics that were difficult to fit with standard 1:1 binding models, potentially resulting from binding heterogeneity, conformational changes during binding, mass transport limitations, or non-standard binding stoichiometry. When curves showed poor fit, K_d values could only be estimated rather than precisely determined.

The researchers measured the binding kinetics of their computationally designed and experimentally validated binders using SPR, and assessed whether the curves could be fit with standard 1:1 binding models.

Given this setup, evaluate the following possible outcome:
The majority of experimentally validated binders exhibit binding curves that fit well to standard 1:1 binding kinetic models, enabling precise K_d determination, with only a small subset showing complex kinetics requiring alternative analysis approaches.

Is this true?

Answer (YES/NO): YES